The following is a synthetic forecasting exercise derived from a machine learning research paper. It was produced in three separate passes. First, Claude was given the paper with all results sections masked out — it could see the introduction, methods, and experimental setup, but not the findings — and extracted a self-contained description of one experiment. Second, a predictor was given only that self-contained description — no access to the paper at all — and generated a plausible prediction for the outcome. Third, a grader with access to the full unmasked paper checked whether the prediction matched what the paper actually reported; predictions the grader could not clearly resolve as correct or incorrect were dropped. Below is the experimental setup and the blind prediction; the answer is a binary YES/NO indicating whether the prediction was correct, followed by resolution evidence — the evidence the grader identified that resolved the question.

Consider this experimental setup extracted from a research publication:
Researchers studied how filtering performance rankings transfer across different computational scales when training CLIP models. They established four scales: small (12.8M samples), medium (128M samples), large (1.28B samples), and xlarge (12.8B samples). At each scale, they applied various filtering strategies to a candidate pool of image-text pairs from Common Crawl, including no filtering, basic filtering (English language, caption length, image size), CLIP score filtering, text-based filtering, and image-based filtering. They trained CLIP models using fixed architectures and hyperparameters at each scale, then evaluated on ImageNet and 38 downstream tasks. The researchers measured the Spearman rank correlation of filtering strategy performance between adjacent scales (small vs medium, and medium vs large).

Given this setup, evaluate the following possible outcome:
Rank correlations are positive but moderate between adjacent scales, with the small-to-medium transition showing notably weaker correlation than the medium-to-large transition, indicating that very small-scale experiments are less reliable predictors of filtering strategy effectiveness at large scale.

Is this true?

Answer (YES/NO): NO